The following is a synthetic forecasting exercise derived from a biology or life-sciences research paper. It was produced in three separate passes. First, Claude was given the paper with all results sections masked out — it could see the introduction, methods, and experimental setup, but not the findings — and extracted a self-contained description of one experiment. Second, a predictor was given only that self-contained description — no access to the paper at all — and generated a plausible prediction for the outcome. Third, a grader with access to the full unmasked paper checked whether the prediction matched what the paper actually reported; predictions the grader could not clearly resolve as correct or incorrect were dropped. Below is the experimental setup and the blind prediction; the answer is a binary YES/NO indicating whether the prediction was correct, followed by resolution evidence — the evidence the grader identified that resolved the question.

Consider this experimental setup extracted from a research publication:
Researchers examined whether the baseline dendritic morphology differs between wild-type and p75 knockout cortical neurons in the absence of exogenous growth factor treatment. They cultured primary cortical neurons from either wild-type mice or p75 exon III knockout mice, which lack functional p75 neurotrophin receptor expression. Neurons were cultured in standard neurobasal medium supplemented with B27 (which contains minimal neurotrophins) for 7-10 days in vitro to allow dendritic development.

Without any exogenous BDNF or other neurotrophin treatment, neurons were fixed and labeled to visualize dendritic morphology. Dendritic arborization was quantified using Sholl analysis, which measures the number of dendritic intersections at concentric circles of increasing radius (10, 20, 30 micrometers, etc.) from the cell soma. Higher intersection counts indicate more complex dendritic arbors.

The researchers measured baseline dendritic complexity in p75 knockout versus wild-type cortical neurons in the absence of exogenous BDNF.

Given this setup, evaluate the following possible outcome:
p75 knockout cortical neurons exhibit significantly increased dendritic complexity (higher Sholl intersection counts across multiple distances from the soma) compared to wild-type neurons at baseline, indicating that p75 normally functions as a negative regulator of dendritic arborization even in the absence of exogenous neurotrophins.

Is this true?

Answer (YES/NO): NO